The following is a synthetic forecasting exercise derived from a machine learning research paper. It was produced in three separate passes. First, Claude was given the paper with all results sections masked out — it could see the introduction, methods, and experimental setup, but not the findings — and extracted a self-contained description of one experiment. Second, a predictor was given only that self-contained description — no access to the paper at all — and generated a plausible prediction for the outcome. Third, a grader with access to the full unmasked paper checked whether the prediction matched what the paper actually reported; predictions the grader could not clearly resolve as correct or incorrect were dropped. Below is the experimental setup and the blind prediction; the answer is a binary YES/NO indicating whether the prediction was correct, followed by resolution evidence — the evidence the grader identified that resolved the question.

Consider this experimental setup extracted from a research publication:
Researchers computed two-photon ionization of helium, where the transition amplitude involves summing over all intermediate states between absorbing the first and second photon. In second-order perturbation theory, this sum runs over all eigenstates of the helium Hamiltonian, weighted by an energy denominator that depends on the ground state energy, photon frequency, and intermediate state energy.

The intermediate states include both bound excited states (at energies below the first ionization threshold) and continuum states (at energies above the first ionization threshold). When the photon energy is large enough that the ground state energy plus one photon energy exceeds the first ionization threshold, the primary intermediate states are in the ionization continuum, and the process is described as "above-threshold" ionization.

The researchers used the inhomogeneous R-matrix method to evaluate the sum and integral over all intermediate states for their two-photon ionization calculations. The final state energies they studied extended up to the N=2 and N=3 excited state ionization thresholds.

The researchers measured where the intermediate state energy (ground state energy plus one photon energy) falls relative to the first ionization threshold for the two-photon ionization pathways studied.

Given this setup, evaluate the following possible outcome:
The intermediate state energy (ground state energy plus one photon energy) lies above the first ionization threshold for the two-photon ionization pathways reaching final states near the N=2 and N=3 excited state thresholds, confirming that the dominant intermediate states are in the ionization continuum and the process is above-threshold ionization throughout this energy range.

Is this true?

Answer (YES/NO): YES